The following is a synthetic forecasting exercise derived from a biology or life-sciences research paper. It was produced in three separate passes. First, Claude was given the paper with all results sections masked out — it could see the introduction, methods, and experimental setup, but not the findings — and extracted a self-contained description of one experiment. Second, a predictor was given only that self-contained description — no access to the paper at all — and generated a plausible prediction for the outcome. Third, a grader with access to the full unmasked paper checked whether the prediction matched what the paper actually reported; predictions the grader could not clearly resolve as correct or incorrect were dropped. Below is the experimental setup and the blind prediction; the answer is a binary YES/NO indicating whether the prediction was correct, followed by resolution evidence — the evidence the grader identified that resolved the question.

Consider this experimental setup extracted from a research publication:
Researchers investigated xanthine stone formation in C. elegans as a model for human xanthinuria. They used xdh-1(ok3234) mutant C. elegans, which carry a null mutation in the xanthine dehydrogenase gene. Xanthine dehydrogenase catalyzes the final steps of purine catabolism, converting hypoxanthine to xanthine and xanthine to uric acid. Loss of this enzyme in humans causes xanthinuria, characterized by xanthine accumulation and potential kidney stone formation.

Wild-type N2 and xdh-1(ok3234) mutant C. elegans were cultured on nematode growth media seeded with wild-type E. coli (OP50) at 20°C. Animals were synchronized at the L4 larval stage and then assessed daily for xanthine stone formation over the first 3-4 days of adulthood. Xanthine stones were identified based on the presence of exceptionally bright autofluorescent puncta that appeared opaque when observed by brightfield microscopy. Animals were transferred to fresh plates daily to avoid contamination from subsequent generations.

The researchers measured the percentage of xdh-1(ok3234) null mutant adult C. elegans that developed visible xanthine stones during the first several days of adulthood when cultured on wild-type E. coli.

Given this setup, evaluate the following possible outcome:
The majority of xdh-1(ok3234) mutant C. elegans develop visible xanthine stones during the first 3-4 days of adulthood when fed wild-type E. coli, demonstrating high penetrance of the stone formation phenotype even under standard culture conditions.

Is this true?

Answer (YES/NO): NO